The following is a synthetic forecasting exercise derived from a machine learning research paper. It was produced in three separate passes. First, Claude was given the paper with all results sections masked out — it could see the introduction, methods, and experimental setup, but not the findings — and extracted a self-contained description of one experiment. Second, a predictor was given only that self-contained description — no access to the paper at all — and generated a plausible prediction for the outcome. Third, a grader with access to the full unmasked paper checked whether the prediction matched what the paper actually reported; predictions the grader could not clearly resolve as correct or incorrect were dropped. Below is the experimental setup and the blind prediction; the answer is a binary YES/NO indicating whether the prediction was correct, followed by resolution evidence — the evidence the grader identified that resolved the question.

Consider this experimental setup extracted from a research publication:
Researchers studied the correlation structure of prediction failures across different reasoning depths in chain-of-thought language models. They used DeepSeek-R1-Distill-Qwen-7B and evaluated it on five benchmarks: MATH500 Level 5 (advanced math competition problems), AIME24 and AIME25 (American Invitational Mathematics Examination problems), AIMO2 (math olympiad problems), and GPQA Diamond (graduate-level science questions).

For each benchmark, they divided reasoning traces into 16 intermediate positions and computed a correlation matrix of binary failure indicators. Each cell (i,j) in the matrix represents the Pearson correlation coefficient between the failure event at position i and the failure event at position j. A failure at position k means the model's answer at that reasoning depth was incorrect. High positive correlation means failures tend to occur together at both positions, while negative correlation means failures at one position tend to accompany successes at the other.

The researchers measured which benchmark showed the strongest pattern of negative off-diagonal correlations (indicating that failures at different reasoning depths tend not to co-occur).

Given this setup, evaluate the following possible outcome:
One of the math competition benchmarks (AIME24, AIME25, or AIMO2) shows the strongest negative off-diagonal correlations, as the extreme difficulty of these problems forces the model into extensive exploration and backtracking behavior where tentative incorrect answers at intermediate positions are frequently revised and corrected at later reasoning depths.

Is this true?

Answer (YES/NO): NO